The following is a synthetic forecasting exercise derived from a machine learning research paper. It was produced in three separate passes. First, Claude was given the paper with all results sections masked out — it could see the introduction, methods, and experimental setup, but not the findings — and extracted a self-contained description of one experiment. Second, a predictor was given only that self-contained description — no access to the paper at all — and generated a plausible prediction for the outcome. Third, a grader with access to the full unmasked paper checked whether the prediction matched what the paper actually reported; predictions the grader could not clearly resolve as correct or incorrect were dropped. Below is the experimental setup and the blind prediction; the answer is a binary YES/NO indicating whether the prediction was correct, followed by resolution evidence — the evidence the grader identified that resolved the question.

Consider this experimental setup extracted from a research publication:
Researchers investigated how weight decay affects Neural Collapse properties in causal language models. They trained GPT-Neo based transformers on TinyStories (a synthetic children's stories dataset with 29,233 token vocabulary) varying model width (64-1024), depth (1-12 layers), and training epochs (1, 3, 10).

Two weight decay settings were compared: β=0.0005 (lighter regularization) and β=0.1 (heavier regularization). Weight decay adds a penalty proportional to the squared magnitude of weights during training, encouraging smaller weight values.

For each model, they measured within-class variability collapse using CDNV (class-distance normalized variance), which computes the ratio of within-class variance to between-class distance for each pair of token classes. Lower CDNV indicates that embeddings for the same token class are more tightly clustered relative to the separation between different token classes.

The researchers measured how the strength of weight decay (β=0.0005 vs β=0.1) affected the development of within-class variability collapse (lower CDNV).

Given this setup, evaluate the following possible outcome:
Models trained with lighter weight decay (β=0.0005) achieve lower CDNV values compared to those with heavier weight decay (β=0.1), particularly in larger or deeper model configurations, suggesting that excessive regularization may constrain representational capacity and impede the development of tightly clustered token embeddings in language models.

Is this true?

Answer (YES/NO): NO